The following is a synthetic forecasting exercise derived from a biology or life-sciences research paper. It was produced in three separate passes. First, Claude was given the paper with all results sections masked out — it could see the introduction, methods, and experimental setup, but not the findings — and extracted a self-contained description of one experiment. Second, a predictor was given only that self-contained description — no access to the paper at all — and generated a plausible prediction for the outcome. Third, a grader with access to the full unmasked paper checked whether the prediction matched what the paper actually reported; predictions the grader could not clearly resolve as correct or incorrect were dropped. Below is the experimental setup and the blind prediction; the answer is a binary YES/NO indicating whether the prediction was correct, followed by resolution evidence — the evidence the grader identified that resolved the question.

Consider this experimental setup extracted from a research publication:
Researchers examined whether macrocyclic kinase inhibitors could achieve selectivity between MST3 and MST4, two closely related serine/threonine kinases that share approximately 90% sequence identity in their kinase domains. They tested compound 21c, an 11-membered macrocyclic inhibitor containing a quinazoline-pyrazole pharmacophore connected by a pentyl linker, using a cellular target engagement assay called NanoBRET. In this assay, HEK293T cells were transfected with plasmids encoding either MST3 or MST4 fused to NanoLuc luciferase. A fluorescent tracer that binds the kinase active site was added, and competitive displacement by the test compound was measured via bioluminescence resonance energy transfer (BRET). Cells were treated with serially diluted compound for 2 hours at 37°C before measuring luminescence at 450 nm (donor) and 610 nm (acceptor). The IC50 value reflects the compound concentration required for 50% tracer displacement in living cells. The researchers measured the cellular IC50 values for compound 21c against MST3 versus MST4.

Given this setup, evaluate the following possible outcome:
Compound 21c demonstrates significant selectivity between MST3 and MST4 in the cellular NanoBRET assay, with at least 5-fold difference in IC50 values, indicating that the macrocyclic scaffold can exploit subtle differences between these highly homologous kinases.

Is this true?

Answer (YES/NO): YES